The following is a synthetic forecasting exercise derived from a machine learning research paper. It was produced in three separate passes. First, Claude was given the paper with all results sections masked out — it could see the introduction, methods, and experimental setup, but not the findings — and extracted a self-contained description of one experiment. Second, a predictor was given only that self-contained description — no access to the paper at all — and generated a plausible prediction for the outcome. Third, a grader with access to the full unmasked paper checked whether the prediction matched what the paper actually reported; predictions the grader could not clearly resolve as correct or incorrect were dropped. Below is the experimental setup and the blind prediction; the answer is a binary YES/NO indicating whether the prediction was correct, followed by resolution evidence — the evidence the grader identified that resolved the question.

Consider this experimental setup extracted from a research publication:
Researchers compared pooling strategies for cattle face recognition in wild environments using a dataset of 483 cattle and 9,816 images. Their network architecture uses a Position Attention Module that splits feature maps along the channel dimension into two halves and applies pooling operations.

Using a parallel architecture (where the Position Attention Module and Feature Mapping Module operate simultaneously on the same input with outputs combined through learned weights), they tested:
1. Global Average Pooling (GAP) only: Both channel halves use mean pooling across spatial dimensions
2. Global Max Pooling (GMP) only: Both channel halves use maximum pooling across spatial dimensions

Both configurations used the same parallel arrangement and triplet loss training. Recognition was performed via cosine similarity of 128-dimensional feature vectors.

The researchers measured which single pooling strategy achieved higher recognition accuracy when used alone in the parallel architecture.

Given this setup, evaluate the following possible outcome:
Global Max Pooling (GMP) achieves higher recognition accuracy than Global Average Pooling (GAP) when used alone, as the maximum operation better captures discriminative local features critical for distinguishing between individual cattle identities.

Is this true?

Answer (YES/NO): YES